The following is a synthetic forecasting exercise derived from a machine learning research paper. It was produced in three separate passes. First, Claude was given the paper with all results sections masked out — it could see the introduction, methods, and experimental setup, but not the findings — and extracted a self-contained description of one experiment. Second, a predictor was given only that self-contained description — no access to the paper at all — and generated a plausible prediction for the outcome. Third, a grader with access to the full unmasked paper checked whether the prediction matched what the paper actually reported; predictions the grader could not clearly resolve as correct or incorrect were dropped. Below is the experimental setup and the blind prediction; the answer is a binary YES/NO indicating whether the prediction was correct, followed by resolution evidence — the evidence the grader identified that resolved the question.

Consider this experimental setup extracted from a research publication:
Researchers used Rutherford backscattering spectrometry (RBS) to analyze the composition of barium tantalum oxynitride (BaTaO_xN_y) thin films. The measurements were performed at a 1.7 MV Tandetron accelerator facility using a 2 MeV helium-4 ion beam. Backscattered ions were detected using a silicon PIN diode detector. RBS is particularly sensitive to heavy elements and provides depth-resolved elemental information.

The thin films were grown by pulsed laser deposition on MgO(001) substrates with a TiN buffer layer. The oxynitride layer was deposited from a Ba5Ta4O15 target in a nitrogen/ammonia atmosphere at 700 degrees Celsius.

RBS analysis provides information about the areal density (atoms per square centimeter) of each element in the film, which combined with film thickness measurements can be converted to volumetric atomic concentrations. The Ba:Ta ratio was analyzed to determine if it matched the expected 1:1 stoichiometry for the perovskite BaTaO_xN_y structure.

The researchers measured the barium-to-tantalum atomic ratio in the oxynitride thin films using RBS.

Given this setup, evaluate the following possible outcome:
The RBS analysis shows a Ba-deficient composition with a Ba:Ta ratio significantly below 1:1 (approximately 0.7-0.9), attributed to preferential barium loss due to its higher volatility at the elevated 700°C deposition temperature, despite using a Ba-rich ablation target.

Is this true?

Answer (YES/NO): NO